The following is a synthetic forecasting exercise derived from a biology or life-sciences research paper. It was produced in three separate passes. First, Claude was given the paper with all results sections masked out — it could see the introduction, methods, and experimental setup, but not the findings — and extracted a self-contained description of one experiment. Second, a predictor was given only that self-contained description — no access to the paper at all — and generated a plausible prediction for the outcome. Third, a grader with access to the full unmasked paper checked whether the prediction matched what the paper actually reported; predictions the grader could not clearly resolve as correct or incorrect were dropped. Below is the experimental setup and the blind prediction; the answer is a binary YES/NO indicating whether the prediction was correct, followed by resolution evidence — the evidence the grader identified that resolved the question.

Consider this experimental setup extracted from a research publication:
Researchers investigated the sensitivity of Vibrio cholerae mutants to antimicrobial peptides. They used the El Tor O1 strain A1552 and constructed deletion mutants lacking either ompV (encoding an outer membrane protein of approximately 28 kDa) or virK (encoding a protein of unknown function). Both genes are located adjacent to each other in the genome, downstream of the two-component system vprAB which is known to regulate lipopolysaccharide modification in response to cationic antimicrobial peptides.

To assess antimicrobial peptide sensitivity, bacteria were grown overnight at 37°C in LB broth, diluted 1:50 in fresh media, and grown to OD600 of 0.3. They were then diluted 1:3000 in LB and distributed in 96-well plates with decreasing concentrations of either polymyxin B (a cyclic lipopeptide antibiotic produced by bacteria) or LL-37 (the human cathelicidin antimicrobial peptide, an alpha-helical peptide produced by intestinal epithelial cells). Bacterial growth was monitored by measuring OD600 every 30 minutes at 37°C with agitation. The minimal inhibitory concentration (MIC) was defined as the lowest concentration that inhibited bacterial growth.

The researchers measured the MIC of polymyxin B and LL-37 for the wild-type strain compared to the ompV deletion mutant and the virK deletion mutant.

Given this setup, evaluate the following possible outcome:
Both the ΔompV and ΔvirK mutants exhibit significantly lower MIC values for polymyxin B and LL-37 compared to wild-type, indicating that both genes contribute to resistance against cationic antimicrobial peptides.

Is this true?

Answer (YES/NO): NO